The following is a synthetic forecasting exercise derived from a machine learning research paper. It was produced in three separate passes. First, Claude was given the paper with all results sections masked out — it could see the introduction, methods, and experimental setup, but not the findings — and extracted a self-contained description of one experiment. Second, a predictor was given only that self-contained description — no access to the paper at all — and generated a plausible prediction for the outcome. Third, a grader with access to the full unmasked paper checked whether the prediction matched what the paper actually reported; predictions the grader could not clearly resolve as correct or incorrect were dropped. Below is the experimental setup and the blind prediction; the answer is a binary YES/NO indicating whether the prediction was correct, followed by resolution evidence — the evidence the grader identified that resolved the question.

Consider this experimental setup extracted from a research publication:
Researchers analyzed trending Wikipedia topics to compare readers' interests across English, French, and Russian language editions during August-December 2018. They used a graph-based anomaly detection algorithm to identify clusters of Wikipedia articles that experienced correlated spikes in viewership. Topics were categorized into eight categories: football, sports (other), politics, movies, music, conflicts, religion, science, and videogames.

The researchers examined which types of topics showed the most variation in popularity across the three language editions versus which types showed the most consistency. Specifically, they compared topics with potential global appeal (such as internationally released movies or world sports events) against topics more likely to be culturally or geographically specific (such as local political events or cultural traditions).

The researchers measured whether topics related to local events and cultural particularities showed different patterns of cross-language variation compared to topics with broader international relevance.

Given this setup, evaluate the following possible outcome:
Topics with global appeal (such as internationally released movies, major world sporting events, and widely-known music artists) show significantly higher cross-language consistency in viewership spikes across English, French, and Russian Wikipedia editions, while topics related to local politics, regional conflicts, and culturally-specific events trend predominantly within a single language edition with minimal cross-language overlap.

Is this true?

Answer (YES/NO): YES